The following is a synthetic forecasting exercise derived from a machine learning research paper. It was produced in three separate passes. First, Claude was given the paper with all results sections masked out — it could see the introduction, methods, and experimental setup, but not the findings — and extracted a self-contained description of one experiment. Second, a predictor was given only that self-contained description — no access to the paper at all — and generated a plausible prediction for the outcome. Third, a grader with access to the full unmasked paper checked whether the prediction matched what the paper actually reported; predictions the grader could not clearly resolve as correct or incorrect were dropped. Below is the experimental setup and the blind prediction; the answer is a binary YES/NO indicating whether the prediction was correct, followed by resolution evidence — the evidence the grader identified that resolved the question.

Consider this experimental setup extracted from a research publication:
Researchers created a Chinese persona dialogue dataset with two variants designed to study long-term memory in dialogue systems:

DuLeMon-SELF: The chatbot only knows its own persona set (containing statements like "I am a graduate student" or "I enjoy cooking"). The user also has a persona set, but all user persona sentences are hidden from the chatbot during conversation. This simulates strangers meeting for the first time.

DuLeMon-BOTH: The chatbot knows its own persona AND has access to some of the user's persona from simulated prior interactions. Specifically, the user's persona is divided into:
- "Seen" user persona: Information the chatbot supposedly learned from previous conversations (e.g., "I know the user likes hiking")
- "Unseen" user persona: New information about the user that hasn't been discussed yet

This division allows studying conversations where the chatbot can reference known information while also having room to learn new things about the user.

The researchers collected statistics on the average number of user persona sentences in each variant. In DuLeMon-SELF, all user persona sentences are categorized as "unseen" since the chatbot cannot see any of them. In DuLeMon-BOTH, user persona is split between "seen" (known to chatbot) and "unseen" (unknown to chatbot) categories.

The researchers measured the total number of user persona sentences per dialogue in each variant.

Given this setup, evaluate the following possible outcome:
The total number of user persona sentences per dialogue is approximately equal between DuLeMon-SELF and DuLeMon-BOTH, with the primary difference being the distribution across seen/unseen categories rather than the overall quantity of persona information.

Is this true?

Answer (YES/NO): NO